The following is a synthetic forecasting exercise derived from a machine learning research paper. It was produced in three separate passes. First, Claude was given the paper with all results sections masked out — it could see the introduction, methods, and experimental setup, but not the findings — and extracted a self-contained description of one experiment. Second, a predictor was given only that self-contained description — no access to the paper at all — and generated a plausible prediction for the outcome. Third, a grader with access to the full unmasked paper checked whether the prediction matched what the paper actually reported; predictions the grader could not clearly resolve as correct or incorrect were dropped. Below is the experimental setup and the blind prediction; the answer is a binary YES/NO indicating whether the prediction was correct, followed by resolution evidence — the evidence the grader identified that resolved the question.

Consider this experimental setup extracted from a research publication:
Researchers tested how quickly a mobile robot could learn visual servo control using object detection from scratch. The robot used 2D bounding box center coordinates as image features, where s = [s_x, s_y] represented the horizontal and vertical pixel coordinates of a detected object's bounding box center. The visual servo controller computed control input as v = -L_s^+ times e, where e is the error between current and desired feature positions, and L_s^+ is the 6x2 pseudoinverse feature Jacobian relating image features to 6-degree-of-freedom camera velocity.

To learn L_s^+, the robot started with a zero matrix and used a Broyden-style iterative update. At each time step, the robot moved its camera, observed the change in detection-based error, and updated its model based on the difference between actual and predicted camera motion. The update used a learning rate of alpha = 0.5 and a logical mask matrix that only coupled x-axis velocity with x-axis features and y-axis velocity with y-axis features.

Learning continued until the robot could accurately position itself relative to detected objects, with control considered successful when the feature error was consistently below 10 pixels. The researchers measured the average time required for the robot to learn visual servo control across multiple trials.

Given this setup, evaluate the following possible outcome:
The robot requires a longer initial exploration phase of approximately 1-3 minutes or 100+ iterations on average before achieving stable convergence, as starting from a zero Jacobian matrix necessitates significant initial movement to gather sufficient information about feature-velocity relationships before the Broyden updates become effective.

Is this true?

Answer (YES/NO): NO